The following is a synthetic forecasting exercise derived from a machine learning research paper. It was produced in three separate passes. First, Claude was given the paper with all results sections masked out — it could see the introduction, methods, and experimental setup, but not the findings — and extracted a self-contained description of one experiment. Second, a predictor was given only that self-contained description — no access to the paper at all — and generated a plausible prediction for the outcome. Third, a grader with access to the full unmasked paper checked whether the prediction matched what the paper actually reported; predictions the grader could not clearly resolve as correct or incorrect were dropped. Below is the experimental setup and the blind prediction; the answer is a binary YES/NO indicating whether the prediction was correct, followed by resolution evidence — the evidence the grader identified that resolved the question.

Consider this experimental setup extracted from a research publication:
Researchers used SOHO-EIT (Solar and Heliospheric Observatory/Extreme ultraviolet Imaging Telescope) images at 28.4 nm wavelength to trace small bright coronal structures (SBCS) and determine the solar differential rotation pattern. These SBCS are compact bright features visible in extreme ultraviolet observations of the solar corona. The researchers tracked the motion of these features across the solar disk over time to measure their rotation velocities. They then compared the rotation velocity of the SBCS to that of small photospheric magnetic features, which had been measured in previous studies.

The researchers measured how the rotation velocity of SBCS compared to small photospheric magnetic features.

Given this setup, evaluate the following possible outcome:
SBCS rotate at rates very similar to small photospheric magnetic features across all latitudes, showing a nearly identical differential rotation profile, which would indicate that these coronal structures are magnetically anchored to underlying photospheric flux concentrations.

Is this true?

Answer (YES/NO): YES